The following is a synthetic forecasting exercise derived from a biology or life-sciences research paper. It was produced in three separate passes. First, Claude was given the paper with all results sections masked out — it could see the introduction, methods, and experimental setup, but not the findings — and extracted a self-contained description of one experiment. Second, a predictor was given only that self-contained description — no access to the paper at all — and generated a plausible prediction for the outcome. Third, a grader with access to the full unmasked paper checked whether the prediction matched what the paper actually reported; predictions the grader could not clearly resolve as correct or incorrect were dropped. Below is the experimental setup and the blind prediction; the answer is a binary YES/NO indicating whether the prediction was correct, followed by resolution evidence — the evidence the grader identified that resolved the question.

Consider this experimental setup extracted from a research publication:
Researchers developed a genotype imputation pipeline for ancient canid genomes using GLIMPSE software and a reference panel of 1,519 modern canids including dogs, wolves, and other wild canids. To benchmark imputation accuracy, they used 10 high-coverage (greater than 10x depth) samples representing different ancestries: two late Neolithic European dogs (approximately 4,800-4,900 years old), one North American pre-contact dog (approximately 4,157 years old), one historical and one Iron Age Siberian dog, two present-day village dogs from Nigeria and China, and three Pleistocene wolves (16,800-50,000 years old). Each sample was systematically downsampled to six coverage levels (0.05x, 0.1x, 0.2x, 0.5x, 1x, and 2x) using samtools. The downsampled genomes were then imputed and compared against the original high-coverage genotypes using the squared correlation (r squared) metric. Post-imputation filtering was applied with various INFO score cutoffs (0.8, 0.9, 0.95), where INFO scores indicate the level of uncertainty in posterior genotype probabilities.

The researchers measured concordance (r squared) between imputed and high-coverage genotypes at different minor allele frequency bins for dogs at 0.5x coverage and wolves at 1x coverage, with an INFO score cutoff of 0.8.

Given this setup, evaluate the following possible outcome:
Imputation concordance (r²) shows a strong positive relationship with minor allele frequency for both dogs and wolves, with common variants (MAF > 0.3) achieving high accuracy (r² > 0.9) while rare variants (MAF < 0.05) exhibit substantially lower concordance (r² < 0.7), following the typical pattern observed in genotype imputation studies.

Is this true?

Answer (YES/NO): NO